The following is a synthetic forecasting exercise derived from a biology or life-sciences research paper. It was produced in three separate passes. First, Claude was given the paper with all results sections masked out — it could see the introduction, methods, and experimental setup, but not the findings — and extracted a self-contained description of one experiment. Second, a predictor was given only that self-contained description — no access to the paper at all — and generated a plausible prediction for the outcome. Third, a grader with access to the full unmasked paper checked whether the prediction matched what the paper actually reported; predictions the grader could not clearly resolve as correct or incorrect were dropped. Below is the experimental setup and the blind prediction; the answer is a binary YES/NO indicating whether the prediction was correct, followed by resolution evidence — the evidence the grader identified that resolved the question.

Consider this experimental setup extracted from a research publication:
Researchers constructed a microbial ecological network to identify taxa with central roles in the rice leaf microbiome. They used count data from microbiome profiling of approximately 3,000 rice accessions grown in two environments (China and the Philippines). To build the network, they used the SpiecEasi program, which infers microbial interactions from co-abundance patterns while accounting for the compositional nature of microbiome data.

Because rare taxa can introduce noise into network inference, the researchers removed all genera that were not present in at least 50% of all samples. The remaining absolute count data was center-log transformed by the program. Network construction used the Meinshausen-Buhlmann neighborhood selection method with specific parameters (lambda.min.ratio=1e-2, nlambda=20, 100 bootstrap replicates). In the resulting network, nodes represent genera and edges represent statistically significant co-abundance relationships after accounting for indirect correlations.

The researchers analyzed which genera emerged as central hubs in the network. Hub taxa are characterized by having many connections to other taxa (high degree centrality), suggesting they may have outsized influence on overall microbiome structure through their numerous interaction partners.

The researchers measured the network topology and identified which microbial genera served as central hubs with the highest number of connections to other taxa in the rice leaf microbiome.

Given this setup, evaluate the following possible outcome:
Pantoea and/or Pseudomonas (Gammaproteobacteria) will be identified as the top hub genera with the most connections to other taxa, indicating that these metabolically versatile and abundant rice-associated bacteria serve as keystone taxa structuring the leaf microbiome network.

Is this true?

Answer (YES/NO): NO